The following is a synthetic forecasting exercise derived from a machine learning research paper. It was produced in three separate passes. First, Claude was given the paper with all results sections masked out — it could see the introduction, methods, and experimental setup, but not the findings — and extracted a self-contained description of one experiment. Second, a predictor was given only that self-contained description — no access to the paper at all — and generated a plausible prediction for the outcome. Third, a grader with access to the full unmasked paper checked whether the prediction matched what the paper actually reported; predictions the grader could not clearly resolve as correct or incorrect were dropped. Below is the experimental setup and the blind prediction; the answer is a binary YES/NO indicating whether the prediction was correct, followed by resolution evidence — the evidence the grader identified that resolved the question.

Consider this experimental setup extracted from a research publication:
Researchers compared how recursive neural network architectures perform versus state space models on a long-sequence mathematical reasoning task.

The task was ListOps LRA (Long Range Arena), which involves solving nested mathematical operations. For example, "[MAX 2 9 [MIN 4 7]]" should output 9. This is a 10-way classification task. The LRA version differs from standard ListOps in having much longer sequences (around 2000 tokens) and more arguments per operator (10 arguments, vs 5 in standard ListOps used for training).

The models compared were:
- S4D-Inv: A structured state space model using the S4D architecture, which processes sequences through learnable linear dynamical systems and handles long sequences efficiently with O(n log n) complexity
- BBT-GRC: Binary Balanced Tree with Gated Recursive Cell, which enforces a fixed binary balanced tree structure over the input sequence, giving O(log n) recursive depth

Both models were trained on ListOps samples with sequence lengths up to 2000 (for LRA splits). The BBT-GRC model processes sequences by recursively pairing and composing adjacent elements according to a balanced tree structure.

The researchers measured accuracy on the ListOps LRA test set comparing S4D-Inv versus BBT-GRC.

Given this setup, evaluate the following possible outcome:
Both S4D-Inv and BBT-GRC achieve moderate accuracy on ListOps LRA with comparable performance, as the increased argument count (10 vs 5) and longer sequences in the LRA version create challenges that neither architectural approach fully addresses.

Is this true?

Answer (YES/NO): NO